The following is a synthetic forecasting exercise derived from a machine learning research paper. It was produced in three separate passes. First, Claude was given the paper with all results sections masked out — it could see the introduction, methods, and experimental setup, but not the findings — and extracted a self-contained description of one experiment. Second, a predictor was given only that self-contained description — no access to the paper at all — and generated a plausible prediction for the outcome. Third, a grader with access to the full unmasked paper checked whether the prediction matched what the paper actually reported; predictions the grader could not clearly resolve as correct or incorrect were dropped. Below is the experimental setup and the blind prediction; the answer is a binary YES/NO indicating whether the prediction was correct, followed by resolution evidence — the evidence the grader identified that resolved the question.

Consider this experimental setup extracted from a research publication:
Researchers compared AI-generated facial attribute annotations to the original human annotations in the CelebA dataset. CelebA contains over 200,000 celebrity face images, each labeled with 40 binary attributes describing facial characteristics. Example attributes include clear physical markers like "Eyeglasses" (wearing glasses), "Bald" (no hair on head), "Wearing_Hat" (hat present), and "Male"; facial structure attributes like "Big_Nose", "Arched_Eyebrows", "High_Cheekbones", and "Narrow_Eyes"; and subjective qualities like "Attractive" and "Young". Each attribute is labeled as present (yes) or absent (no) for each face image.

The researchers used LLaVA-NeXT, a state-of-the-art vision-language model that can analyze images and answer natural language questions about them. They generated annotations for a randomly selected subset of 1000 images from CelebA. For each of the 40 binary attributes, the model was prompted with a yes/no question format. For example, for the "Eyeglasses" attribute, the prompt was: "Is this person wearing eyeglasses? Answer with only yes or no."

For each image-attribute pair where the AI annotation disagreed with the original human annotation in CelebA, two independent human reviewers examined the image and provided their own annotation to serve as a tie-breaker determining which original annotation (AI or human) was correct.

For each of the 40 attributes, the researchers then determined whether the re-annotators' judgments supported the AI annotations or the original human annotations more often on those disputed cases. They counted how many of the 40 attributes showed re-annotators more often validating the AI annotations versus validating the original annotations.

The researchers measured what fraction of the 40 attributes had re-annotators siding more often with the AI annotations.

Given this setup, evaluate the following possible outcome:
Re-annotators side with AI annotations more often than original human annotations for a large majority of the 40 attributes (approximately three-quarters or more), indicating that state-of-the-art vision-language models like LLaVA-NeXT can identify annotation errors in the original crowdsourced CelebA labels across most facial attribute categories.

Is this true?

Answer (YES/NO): NO